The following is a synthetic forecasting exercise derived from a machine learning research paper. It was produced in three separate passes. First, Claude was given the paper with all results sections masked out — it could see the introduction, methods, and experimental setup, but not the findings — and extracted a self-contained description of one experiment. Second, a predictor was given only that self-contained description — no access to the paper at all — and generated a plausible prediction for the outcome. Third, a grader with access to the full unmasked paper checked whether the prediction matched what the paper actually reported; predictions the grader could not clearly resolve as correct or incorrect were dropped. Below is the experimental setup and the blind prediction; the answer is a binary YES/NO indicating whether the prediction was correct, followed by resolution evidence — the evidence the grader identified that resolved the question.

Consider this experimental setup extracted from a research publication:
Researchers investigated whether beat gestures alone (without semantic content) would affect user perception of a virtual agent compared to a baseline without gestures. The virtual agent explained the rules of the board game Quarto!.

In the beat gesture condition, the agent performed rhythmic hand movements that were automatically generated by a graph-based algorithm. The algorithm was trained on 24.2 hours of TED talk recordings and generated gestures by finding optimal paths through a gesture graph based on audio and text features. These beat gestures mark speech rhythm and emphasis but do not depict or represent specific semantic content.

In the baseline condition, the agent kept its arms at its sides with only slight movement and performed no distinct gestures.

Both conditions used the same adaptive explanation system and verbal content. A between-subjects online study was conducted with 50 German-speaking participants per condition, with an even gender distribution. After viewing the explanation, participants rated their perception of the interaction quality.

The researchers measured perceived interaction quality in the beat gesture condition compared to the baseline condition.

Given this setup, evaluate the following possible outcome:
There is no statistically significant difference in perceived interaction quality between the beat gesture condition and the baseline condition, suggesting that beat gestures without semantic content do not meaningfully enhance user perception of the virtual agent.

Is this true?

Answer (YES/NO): NO